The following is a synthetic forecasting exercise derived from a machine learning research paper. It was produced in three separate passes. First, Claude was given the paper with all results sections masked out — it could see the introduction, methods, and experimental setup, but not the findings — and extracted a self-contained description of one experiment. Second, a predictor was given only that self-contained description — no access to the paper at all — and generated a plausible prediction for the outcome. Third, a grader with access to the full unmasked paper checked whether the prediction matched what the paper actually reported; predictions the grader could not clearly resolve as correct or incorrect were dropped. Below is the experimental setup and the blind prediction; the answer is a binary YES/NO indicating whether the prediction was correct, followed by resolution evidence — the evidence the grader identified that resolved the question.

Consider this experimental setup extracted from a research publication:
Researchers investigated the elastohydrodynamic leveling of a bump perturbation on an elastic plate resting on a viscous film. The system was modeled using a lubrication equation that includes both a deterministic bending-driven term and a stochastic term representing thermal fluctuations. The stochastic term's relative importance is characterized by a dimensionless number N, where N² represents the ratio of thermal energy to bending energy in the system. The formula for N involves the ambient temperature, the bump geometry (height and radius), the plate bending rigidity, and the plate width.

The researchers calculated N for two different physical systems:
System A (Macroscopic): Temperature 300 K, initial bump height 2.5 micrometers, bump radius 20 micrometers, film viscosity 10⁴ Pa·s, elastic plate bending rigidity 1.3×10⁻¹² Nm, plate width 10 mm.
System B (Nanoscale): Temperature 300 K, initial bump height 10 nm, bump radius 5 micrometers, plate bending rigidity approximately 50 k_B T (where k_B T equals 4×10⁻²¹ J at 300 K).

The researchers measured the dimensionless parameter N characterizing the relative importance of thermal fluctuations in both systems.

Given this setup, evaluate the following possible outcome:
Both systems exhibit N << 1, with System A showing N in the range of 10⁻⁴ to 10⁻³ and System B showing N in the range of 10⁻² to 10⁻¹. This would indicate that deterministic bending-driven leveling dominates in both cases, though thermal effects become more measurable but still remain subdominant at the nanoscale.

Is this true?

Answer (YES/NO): NO